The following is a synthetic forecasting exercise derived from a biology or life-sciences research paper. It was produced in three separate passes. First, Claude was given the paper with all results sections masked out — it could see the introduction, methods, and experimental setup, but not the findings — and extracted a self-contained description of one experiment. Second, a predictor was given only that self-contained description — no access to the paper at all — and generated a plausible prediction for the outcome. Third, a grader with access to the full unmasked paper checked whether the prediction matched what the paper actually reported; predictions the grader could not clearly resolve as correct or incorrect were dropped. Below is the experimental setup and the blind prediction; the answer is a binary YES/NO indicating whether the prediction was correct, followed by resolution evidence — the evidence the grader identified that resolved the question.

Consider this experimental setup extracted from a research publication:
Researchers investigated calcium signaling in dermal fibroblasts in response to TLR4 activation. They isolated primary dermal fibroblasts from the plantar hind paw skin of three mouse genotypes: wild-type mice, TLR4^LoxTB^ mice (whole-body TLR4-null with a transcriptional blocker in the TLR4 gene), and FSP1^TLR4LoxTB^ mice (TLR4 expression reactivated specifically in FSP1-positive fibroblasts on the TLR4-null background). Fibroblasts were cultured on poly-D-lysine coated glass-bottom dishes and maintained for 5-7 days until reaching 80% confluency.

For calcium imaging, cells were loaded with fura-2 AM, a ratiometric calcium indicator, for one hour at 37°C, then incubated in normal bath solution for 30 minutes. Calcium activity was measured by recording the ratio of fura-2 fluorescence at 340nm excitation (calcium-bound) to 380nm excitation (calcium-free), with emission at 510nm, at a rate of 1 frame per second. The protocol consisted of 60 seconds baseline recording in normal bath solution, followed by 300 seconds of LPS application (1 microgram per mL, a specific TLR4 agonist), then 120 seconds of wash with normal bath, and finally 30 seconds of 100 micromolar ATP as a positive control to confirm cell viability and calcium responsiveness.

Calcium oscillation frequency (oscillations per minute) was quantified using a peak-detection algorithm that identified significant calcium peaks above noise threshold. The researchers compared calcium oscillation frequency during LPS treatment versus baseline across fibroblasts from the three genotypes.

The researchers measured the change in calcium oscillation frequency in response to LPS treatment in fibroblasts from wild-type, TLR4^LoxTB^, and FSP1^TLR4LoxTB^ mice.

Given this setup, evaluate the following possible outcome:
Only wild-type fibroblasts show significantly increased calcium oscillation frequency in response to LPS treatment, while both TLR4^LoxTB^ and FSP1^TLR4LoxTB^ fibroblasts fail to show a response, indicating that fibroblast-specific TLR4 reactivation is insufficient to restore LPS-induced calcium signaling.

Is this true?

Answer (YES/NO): NO